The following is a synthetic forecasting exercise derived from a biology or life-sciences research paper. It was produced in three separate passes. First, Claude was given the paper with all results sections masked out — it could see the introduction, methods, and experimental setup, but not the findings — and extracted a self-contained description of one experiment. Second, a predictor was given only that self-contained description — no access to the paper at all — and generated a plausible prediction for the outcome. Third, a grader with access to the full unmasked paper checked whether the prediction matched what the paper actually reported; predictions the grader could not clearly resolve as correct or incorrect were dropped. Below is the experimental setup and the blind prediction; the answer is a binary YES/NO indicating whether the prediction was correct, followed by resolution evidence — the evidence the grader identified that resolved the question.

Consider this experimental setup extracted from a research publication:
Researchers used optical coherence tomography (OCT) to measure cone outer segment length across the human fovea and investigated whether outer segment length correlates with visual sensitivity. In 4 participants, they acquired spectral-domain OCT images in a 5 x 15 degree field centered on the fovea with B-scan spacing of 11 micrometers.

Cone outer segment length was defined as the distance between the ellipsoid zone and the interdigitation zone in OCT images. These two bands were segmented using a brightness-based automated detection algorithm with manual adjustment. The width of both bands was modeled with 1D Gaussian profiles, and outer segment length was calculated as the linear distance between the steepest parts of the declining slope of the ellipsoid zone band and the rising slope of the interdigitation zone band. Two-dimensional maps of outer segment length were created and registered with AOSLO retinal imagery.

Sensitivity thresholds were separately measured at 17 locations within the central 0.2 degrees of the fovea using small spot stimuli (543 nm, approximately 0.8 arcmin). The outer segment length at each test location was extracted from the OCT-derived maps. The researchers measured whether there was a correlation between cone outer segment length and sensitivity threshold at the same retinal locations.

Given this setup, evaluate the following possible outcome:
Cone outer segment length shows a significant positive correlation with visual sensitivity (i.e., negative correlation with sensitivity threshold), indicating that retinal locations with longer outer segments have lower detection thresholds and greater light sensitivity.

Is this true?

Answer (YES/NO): YES